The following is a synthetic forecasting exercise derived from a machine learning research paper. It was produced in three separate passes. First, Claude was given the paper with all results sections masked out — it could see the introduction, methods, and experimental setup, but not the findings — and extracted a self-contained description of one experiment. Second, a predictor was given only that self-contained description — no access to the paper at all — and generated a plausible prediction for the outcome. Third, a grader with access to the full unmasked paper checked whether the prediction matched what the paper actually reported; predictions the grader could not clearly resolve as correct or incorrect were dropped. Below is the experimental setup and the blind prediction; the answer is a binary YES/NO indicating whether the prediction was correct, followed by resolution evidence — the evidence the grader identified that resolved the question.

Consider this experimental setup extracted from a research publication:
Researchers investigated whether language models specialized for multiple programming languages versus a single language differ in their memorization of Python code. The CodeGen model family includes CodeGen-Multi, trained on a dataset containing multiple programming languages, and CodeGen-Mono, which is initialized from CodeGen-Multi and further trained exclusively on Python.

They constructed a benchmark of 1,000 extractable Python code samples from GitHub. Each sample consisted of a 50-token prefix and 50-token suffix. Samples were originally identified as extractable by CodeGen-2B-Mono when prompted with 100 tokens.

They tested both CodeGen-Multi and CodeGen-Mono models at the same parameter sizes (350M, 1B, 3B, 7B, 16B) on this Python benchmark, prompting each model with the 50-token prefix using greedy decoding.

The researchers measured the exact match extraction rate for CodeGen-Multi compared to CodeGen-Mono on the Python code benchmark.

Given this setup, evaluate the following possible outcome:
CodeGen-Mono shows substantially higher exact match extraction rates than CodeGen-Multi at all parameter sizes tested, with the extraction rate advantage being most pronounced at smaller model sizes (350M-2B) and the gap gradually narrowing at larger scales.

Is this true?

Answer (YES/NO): NO